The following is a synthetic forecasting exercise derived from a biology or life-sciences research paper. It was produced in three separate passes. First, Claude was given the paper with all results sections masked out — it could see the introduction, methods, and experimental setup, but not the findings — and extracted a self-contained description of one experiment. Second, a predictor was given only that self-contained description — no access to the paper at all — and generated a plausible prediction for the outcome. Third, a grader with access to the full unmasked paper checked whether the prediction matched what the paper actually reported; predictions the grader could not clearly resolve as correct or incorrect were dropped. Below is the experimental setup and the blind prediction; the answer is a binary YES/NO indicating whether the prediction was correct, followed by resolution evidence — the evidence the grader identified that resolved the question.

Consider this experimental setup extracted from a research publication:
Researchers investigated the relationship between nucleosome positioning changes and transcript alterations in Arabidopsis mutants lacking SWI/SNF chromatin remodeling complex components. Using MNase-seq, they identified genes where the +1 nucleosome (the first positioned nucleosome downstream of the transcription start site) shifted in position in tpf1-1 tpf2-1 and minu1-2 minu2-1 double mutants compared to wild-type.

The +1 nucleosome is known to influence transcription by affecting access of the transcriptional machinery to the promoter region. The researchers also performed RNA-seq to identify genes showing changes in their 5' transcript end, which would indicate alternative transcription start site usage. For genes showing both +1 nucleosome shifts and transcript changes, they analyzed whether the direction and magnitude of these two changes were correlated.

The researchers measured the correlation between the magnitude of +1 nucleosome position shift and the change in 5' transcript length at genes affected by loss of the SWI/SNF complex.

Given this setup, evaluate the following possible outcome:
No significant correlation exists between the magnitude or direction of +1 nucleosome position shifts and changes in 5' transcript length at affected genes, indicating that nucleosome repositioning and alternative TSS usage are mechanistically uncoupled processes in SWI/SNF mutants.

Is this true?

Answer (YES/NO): NO